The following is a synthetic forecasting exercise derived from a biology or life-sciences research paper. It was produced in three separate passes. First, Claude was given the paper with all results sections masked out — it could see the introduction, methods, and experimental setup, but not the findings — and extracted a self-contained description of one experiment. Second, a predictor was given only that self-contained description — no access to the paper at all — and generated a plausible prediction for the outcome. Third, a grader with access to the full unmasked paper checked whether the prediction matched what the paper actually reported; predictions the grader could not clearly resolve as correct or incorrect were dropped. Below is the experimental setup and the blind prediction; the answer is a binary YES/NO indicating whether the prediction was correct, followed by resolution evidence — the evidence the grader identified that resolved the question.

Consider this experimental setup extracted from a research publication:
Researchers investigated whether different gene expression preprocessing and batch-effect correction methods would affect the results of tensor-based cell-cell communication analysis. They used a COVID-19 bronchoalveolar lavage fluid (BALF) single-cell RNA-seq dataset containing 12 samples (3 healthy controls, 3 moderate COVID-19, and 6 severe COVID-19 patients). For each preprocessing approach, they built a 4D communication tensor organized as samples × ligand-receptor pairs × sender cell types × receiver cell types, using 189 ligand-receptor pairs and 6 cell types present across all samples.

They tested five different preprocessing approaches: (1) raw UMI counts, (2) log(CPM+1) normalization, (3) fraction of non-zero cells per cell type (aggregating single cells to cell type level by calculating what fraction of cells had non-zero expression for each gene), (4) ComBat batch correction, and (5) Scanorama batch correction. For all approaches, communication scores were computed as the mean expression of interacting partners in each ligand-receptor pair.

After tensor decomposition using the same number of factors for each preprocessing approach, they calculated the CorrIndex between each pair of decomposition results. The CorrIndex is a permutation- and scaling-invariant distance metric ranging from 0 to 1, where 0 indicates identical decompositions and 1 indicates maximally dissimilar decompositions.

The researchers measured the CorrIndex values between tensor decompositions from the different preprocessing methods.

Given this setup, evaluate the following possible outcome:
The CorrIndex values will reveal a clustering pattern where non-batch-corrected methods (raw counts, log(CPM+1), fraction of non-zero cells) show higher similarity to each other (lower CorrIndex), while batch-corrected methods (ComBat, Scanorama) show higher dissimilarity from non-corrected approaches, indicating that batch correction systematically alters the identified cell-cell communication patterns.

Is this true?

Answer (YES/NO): NO